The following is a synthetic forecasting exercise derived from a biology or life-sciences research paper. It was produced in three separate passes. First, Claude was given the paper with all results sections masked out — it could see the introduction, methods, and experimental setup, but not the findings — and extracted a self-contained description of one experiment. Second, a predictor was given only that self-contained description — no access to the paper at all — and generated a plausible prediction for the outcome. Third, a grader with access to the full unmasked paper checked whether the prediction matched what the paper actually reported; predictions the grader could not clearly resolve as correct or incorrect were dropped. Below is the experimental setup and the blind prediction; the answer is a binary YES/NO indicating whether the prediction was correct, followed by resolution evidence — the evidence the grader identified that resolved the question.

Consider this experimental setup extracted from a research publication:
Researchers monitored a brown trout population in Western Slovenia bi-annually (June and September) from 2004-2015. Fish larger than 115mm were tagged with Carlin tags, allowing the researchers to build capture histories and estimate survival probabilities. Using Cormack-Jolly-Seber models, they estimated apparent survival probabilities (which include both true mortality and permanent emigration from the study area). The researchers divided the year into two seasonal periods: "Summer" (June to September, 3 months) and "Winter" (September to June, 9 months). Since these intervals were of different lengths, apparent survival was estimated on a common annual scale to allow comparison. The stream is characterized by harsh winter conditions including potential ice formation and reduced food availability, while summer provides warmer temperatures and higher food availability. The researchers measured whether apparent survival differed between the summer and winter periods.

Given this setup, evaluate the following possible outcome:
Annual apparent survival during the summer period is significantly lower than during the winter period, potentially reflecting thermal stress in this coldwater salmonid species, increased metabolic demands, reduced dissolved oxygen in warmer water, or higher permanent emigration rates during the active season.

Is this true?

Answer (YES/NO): NO